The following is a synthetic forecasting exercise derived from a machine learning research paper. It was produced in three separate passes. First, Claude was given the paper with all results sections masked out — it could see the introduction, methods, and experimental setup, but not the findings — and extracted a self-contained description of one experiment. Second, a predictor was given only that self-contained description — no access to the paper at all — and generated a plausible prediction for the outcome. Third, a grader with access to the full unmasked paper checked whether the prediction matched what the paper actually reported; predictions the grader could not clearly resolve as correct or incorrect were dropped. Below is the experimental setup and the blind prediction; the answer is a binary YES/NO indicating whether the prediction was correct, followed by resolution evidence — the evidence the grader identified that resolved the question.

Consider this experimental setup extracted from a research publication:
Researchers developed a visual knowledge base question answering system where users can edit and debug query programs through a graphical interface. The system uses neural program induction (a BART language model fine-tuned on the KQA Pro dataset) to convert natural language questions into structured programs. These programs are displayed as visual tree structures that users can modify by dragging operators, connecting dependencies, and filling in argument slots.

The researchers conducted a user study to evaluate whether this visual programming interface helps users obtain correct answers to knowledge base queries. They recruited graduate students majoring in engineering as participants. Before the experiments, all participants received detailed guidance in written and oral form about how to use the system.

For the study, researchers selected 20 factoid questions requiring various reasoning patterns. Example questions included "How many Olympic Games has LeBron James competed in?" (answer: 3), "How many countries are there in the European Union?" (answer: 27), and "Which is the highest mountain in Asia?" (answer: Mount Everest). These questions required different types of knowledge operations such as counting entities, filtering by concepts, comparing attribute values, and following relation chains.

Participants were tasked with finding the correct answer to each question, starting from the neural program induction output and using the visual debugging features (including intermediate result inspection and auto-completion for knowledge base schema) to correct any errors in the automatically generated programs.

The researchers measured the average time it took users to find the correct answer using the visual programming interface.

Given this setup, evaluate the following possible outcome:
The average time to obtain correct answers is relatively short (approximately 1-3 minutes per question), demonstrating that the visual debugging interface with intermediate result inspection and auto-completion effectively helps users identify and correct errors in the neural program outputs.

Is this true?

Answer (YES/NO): YES